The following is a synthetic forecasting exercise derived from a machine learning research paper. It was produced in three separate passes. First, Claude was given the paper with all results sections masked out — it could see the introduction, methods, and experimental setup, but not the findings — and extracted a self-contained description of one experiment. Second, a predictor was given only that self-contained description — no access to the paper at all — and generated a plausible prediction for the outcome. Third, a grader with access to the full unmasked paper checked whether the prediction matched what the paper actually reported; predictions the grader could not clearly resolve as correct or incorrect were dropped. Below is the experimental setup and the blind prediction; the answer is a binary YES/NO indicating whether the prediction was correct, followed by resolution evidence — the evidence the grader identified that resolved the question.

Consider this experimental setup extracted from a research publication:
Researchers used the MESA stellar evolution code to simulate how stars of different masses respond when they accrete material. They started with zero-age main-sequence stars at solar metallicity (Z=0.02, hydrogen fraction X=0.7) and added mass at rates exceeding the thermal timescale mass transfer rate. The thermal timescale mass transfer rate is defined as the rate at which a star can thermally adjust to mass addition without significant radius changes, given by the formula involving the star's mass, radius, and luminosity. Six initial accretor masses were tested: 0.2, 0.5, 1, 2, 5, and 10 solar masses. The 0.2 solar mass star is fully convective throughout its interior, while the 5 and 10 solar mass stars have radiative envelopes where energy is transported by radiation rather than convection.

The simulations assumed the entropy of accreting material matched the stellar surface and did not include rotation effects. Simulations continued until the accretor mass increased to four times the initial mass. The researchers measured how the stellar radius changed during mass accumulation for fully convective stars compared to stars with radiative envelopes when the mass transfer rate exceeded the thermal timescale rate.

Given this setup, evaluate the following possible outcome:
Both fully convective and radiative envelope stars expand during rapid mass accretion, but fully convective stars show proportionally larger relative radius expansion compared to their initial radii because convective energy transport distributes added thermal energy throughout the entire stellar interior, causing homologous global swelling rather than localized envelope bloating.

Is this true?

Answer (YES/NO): NO